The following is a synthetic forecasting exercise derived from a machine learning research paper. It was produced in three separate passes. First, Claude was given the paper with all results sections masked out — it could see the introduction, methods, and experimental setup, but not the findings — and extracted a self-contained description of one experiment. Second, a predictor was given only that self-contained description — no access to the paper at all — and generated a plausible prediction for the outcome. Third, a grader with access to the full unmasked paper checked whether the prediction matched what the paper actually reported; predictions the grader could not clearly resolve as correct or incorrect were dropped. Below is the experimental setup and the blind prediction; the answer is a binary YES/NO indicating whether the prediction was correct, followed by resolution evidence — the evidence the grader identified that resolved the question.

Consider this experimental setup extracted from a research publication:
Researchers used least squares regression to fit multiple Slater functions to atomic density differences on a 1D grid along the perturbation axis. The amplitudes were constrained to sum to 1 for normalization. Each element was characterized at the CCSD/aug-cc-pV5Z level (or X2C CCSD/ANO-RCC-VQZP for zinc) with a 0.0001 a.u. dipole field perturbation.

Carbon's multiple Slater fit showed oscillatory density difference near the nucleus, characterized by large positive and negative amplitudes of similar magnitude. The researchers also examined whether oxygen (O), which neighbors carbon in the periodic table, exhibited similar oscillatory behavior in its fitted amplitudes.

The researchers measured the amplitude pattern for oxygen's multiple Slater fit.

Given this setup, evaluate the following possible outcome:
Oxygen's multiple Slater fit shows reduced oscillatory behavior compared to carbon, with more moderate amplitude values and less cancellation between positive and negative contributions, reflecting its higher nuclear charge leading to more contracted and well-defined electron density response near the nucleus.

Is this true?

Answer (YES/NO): NO